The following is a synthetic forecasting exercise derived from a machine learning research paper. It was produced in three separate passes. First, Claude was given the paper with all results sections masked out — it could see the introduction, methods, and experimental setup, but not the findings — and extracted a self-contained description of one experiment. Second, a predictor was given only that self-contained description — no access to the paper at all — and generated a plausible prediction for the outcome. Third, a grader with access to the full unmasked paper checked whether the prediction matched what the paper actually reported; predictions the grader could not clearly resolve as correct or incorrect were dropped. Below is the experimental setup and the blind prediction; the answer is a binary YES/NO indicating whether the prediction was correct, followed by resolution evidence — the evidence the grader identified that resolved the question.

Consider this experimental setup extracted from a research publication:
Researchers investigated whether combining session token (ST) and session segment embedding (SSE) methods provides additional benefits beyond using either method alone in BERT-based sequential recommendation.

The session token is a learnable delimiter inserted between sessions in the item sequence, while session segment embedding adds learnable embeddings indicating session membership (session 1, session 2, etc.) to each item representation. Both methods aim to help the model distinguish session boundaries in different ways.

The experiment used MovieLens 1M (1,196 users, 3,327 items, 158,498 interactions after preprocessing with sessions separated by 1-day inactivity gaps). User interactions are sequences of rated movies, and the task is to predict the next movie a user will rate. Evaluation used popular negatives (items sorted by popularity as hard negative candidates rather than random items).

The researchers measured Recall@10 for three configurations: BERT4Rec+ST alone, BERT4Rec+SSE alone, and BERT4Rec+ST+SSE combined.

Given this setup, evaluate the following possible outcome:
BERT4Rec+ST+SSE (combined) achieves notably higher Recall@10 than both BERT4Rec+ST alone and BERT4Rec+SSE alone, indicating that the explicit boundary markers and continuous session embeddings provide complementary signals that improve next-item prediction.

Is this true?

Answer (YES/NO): NO